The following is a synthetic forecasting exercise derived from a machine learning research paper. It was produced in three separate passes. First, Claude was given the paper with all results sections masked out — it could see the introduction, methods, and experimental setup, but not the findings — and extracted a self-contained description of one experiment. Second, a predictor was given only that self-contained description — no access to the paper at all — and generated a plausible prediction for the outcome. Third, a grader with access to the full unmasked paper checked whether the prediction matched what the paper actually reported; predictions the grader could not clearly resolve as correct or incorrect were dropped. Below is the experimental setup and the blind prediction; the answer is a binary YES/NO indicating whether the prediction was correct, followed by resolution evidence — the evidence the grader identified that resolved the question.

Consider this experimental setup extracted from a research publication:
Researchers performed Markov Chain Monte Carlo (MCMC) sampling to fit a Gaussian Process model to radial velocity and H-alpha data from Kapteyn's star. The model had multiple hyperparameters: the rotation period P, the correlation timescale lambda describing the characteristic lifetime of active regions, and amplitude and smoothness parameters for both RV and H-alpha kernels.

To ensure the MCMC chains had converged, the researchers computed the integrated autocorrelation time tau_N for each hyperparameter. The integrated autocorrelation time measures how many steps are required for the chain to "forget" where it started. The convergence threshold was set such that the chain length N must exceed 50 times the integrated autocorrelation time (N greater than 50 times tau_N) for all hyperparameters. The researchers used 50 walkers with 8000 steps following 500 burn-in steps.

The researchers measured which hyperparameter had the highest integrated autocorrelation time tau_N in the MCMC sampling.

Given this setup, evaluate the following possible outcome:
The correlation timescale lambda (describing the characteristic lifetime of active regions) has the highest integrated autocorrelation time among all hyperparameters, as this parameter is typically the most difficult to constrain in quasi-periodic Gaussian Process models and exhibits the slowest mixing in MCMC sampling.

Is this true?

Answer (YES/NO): NO